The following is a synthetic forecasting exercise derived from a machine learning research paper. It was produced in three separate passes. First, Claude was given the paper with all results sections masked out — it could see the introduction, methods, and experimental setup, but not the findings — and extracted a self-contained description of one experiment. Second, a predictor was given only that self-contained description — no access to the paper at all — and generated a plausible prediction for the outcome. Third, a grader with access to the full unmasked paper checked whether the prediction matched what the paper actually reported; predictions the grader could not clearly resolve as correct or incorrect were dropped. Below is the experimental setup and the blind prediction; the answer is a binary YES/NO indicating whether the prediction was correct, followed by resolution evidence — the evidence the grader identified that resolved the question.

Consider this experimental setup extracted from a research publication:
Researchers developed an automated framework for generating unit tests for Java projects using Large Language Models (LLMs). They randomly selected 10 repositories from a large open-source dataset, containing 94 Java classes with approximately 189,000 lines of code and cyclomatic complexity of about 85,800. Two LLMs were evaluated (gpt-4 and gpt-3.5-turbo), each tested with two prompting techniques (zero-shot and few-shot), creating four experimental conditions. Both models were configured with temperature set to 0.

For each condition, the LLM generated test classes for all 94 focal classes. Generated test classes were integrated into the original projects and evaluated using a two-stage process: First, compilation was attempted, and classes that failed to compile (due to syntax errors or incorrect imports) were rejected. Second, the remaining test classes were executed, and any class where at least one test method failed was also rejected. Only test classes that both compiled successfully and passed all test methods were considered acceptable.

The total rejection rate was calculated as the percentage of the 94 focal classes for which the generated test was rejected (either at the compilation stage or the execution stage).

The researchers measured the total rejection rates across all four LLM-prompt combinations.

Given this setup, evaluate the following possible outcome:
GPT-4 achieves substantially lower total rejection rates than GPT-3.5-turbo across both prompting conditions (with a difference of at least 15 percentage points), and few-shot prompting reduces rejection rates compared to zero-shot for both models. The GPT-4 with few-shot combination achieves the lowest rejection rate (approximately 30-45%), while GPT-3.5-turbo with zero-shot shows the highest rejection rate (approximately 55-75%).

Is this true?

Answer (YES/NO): NO